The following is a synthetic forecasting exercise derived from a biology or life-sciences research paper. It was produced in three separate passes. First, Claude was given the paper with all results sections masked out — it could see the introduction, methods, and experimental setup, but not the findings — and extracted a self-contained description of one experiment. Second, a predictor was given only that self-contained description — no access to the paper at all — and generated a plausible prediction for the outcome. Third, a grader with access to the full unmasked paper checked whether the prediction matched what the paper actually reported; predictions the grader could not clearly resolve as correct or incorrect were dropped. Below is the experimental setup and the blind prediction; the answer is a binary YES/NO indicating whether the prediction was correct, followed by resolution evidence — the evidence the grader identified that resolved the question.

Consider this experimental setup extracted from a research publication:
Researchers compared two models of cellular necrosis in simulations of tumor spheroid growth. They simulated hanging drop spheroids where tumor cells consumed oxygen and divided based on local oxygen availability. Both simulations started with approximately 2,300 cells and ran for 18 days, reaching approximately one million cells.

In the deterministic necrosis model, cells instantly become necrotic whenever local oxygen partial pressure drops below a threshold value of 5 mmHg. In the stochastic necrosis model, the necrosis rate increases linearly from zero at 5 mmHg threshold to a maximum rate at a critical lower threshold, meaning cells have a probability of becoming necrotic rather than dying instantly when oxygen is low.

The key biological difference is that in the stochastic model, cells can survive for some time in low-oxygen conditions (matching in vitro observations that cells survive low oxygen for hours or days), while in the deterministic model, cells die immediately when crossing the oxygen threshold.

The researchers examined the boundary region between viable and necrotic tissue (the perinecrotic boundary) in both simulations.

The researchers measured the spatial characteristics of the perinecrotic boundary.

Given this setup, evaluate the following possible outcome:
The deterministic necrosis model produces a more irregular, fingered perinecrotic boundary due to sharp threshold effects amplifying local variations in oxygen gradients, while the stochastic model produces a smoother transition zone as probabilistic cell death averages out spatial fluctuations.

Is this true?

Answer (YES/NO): NO